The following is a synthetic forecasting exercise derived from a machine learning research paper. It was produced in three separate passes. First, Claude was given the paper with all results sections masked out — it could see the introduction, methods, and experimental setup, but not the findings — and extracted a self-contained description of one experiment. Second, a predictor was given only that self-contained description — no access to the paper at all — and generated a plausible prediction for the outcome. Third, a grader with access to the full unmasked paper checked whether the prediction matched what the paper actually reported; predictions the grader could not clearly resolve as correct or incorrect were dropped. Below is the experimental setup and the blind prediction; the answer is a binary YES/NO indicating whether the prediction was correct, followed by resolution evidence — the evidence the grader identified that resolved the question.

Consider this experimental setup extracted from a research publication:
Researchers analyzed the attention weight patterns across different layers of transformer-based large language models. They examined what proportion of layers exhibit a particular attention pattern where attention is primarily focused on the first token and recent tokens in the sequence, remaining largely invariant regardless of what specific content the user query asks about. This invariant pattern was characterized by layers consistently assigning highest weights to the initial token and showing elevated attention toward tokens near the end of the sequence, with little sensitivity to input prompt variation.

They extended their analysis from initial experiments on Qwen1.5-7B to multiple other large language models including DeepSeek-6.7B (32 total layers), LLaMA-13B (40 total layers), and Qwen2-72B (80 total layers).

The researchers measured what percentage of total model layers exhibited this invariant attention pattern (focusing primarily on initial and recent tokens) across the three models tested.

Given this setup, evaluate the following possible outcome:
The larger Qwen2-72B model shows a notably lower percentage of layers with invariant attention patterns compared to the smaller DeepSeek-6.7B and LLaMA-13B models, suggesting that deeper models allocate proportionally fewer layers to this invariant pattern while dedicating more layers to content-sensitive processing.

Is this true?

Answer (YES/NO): NO